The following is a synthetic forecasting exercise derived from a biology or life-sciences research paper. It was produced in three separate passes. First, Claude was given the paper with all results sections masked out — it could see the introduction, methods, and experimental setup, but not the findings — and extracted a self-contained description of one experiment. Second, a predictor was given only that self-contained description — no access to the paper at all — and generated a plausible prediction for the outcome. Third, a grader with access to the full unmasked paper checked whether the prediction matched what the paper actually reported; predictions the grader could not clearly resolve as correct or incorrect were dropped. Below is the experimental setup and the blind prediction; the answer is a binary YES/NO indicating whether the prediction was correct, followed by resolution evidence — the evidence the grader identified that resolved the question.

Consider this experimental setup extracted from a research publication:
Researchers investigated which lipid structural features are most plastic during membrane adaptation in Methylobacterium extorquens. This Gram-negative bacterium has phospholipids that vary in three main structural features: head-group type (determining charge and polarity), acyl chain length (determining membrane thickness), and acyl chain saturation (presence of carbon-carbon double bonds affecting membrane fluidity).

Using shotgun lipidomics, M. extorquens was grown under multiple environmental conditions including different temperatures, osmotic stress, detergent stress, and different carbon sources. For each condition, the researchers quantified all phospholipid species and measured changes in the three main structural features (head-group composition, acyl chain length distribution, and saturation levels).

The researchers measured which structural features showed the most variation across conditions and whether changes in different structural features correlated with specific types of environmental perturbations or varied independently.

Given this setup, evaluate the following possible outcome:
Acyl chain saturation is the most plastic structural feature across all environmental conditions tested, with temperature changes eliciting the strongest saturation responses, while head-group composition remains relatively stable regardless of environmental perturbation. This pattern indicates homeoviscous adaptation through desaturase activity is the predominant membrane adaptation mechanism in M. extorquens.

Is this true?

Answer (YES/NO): NO